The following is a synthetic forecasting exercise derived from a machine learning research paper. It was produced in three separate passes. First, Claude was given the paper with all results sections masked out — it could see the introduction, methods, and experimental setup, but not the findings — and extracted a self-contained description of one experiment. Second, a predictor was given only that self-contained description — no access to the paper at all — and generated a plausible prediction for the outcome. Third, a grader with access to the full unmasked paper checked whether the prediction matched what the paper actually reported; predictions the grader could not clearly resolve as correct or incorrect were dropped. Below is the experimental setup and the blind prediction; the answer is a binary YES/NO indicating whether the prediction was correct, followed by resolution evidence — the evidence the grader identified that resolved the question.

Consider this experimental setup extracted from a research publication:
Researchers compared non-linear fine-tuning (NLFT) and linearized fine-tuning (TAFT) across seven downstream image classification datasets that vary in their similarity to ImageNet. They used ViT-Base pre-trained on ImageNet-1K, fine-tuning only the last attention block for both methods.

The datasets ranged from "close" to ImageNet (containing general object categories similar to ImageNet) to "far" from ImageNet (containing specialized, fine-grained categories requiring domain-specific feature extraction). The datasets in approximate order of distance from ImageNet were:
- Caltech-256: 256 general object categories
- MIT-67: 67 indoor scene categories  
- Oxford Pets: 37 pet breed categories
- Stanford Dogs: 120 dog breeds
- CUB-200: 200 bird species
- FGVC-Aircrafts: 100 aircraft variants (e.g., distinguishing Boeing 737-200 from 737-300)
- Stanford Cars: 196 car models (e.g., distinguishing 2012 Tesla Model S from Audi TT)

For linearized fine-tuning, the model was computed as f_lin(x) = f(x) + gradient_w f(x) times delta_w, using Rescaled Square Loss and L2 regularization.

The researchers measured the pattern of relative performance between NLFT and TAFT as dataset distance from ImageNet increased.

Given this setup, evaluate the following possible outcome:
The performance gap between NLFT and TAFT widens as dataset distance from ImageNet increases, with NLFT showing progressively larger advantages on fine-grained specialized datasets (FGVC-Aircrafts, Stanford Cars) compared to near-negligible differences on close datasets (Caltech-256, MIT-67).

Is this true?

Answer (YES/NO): NO